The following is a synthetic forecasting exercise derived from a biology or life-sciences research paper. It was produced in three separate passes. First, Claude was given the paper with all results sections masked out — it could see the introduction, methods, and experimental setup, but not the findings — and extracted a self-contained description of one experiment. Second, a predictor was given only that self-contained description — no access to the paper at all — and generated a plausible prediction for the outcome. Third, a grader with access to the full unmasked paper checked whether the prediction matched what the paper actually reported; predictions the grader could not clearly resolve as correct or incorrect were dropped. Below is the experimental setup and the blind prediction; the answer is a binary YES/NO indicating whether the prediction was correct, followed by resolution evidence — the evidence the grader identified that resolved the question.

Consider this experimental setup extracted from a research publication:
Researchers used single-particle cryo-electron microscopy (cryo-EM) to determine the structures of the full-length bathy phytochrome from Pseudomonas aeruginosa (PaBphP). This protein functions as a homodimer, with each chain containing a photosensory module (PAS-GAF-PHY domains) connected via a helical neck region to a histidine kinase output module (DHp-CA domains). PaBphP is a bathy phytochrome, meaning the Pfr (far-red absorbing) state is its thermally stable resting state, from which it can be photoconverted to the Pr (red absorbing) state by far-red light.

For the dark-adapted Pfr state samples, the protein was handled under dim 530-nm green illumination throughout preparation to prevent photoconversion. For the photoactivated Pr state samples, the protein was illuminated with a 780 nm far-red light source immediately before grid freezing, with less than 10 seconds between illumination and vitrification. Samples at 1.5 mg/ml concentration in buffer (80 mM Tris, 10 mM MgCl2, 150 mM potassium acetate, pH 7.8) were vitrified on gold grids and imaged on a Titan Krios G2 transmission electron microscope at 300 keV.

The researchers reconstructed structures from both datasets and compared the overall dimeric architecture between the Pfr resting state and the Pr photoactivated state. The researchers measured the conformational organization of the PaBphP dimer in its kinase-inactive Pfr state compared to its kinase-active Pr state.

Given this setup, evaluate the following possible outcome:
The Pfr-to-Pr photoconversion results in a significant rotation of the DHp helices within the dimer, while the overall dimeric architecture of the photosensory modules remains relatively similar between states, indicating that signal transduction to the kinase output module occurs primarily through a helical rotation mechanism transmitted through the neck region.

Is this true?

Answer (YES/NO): NO